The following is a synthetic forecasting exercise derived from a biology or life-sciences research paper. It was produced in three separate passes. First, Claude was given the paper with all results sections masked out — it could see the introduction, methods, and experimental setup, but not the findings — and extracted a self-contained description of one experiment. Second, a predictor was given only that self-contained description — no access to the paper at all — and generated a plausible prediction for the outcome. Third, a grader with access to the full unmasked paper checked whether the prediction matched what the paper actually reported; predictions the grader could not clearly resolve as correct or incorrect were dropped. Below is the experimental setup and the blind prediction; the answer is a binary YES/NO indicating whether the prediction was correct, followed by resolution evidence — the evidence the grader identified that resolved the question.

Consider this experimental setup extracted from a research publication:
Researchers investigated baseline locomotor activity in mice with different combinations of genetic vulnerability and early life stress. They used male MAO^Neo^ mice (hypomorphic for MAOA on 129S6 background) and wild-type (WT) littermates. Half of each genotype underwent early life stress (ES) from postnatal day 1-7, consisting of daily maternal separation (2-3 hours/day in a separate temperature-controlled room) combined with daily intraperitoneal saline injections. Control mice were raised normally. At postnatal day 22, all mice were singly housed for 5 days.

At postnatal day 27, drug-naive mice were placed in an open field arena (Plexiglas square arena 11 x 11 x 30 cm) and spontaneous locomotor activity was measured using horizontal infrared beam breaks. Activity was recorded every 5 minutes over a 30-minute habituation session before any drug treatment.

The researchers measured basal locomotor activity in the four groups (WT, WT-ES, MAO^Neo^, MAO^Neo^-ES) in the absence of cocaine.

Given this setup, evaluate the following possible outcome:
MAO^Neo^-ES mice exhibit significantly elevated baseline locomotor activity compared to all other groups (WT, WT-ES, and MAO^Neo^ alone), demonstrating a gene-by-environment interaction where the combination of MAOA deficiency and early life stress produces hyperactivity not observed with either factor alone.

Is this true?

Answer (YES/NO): NO